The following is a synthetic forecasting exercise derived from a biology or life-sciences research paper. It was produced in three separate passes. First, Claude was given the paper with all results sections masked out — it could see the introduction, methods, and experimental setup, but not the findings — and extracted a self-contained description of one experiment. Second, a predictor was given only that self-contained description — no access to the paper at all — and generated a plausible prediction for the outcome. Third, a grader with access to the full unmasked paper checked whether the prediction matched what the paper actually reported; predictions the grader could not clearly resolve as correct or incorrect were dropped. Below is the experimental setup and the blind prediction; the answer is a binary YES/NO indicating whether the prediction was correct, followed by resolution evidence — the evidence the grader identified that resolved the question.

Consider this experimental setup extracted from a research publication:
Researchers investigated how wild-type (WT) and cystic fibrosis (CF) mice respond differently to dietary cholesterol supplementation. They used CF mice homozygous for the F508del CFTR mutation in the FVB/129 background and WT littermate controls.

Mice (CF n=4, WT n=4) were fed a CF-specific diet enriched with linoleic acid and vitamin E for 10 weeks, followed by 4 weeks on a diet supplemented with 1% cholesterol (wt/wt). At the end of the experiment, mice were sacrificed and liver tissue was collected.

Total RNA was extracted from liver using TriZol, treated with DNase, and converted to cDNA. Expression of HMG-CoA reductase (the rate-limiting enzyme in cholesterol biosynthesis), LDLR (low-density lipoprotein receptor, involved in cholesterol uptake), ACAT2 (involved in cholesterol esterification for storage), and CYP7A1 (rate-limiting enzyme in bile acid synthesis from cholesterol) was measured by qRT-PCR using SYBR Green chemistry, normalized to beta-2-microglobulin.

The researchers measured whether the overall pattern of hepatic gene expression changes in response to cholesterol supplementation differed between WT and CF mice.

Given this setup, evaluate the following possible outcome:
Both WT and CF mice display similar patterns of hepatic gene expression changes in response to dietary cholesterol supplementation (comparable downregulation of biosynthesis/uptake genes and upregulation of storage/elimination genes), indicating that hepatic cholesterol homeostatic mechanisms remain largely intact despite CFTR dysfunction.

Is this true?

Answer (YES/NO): NO